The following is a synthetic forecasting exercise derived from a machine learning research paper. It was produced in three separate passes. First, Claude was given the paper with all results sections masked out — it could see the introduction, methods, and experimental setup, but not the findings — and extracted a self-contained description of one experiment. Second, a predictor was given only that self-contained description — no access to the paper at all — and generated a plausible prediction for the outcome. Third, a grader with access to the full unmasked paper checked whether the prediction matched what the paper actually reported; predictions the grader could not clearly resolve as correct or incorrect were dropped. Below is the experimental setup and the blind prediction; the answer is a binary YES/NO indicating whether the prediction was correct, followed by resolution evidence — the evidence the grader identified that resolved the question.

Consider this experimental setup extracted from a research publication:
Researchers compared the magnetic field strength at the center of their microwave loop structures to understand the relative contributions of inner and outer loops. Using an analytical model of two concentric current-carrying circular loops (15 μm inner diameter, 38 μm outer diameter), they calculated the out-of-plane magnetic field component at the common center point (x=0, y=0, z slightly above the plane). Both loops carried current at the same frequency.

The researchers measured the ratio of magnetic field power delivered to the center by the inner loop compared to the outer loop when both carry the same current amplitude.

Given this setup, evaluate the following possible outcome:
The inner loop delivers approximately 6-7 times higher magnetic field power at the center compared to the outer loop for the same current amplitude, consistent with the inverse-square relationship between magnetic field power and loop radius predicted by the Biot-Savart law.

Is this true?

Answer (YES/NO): YES